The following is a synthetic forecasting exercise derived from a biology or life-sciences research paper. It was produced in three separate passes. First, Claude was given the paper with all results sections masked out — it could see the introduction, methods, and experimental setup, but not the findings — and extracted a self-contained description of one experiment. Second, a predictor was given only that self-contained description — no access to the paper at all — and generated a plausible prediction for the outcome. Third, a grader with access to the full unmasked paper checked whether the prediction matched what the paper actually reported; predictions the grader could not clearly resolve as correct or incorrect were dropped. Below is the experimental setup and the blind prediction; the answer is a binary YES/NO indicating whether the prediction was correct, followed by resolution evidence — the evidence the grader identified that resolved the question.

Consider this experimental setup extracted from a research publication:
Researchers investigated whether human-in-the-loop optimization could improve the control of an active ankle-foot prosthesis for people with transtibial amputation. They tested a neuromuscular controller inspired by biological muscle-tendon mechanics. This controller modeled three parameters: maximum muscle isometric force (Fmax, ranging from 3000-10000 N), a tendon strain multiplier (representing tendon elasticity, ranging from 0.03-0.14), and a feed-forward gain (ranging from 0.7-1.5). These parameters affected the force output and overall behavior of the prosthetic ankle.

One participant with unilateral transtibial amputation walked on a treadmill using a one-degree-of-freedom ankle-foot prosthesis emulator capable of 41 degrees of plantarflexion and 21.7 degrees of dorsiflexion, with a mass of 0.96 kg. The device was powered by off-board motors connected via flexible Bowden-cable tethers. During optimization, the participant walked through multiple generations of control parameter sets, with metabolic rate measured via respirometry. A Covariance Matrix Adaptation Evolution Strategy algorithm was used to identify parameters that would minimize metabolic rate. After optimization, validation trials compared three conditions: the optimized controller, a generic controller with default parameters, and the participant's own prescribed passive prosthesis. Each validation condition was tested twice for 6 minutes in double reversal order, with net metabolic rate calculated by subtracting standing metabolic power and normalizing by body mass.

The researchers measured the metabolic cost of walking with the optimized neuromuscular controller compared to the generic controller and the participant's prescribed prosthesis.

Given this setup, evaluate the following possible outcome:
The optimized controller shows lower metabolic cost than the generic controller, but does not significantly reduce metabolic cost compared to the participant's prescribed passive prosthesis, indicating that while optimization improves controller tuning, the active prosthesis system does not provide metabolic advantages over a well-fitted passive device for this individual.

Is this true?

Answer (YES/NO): NO